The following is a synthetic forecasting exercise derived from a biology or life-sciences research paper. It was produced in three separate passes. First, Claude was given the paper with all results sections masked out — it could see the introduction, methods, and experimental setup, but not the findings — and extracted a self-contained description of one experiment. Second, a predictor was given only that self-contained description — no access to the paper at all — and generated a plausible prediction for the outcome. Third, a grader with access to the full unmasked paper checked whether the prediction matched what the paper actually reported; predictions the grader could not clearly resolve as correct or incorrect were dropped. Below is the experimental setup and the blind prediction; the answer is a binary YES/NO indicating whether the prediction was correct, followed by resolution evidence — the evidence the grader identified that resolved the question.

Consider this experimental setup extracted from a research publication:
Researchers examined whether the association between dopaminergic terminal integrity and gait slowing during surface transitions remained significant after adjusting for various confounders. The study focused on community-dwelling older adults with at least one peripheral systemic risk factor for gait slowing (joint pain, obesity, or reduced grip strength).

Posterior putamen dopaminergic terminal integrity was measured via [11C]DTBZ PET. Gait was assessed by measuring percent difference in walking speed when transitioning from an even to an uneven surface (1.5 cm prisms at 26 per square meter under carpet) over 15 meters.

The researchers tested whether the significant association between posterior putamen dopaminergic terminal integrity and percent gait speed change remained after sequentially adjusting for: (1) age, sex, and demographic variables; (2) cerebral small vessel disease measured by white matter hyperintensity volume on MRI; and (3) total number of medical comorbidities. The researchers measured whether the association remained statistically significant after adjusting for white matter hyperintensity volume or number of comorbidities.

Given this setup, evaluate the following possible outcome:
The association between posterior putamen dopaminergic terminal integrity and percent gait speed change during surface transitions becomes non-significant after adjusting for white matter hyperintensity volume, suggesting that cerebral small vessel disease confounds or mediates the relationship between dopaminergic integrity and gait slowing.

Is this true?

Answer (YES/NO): YES